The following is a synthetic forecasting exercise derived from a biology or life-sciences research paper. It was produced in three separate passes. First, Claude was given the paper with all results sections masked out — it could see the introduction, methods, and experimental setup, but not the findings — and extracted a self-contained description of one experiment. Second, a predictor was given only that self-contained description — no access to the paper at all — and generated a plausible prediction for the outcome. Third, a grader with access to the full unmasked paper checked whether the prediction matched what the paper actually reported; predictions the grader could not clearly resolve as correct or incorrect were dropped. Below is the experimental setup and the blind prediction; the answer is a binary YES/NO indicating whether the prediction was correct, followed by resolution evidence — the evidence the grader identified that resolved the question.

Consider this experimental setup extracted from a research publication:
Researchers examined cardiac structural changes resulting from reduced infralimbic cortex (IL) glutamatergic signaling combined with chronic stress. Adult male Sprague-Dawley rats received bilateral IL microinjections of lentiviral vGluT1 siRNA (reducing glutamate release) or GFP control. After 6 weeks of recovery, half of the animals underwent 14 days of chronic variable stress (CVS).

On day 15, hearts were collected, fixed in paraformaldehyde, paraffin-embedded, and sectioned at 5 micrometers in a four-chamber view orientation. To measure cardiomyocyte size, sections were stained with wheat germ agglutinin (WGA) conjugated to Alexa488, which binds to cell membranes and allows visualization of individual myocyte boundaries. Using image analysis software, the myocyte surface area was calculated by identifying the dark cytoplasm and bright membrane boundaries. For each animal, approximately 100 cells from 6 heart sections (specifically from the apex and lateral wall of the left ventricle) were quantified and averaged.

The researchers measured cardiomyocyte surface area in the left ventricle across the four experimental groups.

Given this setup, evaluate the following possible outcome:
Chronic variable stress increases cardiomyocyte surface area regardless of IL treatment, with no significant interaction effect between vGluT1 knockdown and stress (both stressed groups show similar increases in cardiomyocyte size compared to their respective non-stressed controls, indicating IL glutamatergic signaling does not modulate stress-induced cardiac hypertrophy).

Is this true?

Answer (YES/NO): YES